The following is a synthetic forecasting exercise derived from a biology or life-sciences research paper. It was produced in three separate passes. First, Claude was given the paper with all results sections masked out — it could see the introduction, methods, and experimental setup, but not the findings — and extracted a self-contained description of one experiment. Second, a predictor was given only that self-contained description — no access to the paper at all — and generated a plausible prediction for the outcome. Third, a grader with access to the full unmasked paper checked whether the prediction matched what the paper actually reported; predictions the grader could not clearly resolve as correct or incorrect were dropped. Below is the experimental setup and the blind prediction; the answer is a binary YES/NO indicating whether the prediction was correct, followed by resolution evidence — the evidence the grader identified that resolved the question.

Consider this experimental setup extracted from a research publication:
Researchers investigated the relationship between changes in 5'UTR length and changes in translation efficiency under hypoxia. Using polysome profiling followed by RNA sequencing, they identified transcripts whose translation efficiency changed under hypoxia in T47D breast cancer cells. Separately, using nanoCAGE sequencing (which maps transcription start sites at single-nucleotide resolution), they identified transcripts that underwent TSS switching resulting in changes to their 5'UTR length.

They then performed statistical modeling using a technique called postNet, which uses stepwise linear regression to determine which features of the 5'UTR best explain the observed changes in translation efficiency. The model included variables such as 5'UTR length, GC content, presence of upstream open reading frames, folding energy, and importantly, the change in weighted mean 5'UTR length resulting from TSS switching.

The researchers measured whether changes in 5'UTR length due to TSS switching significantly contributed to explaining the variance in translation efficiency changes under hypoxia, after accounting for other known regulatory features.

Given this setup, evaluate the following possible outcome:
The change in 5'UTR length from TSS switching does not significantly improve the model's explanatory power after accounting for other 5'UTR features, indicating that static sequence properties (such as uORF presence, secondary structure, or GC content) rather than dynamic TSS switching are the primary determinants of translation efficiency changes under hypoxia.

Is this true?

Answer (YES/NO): NO